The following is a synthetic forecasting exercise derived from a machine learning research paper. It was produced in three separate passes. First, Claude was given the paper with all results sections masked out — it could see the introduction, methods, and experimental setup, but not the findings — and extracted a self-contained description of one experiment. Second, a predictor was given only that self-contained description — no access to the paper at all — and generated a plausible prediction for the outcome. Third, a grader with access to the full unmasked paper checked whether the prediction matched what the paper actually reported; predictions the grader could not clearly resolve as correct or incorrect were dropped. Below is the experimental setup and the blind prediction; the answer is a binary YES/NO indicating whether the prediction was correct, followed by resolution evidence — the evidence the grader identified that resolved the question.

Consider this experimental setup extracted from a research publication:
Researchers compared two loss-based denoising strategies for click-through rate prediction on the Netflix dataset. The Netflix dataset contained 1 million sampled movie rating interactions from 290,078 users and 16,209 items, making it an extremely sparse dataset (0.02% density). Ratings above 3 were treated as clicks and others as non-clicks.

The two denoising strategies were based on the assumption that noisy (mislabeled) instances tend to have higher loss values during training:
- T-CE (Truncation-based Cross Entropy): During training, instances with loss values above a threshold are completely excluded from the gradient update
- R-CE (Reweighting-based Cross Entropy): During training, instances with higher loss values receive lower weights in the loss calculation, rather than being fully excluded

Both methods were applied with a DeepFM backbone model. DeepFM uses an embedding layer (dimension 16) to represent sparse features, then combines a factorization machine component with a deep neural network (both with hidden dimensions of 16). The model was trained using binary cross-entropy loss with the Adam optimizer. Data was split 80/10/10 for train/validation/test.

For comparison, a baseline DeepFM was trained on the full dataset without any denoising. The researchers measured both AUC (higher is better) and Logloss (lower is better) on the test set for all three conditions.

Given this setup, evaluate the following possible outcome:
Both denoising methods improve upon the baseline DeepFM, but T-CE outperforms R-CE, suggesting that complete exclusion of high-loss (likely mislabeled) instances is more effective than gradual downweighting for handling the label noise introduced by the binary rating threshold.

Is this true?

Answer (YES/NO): NO